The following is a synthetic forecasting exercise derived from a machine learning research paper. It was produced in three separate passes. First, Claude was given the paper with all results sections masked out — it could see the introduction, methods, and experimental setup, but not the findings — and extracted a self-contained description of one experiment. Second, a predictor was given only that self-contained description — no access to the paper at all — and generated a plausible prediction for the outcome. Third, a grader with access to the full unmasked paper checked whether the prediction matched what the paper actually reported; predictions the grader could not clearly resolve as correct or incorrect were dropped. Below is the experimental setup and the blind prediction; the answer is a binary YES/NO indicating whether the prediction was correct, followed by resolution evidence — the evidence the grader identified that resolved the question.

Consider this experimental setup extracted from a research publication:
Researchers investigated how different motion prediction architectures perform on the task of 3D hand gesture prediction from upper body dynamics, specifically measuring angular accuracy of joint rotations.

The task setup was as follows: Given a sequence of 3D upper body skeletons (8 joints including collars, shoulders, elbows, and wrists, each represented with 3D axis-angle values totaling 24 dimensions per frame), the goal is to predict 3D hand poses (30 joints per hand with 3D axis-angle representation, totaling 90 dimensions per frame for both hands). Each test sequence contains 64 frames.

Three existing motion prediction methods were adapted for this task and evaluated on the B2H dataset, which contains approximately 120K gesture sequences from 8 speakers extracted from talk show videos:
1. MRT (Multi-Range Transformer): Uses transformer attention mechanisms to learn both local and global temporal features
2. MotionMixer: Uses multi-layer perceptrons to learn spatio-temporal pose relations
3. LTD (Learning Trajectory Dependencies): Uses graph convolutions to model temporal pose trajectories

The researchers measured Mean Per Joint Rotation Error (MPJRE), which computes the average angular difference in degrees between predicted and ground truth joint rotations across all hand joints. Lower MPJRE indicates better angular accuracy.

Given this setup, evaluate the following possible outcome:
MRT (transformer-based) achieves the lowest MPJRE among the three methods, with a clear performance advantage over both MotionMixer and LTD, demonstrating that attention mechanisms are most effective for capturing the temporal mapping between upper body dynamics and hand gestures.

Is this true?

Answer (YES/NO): NO